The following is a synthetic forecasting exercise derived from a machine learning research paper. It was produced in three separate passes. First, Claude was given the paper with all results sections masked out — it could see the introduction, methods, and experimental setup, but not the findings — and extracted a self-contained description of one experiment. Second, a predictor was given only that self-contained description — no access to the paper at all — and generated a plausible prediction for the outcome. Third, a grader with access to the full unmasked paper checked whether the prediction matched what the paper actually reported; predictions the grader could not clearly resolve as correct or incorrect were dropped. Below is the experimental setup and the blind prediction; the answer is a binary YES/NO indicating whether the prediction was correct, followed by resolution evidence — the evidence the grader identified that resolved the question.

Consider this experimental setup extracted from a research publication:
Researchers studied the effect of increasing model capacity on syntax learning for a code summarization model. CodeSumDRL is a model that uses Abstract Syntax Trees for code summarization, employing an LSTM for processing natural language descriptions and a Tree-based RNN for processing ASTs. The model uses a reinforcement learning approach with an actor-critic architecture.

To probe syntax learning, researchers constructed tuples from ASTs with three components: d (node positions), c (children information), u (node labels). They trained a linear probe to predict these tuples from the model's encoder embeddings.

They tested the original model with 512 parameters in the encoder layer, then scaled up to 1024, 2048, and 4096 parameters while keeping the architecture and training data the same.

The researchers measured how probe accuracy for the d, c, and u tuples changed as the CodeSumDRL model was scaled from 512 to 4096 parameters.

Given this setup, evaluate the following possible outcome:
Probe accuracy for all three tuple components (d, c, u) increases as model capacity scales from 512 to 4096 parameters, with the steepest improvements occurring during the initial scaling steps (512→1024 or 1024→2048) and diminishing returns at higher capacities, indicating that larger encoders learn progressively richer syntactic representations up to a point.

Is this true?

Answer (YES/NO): NO